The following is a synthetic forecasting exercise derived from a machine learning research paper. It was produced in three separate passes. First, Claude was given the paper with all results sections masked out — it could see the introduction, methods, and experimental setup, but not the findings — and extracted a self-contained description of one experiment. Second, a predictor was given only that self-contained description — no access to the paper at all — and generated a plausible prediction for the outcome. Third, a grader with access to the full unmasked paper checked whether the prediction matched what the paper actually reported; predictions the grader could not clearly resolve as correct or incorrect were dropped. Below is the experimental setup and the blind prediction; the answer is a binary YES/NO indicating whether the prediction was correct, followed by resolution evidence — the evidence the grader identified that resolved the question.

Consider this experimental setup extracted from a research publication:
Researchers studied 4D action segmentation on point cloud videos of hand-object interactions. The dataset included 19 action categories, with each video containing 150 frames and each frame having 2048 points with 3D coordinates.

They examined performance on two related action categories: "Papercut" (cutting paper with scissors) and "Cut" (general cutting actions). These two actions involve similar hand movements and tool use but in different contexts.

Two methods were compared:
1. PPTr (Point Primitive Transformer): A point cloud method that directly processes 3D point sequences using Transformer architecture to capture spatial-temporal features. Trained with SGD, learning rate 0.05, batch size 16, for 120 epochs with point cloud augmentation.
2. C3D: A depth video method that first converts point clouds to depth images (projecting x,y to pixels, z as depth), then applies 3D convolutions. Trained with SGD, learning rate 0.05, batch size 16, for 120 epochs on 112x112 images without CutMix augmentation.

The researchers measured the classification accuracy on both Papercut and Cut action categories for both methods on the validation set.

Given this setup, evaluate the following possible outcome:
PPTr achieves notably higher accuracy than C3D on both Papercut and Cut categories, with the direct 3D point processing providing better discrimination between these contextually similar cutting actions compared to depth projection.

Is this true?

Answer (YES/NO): NO